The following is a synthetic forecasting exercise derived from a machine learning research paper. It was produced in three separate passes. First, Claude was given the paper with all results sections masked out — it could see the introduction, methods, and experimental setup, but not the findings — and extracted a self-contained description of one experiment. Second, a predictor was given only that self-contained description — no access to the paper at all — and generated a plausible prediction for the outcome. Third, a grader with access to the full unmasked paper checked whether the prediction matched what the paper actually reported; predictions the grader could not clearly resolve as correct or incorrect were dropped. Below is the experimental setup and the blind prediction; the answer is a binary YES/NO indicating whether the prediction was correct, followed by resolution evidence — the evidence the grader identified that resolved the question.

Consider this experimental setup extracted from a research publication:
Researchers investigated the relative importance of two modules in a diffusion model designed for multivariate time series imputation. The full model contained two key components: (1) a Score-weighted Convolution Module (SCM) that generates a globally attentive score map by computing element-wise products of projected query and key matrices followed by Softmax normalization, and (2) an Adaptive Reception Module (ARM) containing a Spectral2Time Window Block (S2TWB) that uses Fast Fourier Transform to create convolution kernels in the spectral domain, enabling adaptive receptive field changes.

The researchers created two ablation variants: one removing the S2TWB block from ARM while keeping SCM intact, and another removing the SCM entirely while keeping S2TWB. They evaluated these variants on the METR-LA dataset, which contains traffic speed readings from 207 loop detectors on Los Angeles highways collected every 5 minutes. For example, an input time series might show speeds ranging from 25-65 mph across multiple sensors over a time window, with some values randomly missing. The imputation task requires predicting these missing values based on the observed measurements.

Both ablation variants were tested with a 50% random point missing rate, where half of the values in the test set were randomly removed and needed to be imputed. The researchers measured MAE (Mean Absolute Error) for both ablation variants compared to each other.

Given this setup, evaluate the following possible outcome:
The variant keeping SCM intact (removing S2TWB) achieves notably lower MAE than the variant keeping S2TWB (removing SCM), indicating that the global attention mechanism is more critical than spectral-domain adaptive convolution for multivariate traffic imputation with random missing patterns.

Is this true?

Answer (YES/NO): YES